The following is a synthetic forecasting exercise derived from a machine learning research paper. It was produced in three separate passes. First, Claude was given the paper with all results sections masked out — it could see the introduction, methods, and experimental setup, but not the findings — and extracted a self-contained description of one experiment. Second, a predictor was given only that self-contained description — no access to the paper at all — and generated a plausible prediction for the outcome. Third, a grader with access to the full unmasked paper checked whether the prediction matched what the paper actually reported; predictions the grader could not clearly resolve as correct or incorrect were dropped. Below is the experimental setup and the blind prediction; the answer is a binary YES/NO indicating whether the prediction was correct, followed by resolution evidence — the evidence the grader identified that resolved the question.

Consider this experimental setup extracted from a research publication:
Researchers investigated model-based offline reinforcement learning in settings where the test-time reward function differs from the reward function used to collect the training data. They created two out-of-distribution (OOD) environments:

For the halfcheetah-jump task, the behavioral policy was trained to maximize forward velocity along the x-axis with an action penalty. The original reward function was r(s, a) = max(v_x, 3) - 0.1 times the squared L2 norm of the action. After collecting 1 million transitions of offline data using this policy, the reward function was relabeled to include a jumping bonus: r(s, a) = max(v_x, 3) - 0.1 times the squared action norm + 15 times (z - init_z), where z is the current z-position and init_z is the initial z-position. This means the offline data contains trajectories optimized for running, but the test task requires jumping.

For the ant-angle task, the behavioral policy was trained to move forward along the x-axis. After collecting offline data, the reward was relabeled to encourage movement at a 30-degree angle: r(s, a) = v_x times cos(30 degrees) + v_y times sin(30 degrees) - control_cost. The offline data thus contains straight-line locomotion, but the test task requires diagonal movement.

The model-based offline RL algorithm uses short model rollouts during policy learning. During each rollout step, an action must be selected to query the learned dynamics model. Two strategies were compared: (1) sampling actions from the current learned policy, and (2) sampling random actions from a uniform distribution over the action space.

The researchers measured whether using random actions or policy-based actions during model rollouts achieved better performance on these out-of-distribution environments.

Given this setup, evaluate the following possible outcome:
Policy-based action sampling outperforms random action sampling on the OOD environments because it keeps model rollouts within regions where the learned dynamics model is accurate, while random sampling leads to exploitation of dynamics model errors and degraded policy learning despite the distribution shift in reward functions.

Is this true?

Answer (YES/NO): NO